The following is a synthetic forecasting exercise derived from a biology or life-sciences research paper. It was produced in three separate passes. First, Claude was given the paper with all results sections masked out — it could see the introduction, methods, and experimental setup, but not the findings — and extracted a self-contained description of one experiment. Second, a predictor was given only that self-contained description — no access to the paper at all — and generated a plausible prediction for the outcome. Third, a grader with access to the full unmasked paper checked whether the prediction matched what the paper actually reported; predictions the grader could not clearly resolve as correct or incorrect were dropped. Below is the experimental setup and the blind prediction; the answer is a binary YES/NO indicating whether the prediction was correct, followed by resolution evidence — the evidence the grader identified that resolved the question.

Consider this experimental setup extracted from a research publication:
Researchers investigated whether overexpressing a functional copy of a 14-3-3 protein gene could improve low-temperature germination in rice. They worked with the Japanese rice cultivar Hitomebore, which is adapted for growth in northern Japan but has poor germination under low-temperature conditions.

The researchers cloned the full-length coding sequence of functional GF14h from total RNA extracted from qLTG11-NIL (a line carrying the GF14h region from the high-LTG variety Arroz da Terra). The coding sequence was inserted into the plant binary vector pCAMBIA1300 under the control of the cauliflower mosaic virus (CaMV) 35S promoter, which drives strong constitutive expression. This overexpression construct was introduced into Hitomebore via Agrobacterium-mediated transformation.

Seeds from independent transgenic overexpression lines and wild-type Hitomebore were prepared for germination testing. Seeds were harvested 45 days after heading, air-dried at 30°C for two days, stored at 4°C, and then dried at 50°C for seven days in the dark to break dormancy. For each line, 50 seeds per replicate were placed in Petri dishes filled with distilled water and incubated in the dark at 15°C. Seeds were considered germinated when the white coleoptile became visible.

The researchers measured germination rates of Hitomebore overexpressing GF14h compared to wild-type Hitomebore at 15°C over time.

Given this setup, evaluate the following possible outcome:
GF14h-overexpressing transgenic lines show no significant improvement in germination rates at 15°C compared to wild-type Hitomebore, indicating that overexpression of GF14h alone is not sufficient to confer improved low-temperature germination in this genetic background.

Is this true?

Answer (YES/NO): NO